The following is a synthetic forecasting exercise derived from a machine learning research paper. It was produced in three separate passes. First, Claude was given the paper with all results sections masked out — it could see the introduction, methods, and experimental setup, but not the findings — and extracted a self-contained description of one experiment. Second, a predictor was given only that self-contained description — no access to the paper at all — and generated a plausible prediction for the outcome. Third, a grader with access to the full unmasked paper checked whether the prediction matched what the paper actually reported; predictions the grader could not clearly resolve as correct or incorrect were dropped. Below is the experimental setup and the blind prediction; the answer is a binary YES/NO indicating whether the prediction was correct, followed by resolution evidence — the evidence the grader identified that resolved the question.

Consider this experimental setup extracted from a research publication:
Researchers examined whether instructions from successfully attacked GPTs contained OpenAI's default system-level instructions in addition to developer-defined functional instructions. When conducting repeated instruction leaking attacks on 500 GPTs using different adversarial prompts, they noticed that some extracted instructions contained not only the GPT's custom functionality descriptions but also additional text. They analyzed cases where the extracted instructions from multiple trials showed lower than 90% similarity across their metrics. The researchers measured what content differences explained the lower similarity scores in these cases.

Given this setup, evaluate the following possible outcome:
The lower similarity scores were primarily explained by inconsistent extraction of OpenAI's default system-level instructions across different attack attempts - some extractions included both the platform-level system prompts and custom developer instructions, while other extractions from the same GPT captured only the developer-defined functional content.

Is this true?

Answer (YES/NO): NO